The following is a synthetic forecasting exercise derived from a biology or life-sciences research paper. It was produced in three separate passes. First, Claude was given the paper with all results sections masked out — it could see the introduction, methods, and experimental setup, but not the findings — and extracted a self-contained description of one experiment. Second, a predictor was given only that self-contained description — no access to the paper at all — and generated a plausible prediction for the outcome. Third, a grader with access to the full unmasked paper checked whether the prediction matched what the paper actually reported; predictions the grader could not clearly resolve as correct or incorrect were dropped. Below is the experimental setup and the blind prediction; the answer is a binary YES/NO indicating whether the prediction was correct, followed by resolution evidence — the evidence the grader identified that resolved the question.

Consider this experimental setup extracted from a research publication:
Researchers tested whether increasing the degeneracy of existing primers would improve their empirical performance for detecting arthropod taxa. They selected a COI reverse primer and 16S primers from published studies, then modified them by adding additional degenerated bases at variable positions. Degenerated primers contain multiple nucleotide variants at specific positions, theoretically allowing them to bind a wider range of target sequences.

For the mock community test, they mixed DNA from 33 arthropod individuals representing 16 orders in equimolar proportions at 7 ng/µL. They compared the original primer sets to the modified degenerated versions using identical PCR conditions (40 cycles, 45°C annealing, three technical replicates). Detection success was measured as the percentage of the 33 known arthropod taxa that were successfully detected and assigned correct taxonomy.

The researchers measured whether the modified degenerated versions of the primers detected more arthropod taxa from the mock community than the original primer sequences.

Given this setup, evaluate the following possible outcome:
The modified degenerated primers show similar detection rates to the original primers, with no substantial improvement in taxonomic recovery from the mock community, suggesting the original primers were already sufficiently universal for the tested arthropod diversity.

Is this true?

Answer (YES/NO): NO